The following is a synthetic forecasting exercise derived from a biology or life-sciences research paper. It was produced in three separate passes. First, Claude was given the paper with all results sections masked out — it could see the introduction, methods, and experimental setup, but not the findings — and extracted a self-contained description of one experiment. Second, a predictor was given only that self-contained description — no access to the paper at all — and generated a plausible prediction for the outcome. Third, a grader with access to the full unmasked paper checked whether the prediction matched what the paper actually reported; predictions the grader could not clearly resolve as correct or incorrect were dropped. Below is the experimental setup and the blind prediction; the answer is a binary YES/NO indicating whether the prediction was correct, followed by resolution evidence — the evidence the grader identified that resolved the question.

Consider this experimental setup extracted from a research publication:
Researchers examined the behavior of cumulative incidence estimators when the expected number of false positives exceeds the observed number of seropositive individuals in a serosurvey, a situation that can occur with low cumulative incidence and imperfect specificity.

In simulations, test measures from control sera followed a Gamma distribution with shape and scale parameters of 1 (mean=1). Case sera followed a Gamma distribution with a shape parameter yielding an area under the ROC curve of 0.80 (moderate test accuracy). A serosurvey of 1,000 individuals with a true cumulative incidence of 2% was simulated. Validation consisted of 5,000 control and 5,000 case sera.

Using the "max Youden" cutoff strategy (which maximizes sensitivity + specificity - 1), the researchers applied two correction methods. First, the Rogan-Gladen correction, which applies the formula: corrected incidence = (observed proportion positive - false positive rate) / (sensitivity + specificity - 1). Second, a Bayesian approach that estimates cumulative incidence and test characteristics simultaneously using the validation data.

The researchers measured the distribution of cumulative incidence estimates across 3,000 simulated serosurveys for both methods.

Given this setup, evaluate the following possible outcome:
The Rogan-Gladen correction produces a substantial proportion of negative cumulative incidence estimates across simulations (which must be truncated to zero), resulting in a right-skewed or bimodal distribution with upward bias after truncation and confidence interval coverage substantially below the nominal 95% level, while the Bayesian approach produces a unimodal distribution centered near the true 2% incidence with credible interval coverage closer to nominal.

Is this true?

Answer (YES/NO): NO